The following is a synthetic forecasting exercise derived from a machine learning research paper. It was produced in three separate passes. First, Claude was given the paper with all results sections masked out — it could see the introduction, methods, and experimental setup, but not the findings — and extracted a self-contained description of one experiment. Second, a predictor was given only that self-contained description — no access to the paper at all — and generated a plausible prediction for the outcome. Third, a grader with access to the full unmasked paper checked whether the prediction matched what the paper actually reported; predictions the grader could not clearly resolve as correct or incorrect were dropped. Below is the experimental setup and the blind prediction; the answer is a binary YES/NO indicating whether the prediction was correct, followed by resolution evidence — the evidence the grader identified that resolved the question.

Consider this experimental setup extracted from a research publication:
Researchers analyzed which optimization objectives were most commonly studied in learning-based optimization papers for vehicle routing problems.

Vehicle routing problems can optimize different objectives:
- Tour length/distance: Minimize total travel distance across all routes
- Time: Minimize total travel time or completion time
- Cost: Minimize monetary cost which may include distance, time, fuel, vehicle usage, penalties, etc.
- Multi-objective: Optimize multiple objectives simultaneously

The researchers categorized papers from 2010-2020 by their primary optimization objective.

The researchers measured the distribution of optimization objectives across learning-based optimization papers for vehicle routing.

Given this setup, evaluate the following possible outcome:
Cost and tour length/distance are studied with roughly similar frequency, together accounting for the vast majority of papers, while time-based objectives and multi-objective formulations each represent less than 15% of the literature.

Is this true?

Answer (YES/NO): NO